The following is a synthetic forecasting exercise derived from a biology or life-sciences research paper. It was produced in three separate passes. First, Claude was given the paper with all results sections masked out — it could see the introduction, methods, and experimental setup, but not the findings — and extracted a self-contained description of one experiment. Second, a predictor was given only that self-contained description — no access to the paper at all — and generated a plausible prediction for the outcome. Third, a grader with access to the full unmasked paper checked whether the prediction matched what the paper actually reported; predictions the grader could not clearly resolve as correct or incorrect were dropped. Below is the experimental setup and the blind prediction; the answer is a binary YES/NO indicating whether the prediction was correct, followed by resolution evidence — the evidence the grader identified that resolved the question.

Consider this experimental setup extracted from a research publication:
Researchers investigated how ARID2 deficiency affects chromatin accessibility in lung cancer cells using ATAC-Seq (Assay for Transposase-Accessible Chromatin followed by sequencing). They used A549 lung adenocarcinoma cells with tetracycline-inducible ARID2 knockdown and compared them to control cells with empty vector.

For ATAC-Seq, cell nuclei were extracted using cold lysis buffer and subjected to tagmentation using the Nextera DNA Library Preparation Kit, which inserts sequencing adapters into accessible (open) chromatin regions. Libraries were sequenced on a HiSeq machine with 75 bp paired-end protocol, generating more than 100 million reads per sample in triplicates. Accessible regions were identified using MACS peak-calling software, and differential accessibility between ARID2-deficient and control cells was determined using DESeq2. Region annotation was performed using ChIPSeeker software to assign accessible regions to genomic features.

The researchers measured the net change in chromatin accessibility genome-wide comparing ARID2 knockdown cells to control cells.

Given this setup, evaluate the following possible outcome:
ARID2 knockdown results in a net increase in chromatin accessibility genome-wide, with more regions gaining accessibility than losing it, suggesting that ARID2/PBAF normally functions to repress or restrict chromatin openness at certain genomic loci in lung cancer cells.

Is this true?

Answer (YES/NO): NO